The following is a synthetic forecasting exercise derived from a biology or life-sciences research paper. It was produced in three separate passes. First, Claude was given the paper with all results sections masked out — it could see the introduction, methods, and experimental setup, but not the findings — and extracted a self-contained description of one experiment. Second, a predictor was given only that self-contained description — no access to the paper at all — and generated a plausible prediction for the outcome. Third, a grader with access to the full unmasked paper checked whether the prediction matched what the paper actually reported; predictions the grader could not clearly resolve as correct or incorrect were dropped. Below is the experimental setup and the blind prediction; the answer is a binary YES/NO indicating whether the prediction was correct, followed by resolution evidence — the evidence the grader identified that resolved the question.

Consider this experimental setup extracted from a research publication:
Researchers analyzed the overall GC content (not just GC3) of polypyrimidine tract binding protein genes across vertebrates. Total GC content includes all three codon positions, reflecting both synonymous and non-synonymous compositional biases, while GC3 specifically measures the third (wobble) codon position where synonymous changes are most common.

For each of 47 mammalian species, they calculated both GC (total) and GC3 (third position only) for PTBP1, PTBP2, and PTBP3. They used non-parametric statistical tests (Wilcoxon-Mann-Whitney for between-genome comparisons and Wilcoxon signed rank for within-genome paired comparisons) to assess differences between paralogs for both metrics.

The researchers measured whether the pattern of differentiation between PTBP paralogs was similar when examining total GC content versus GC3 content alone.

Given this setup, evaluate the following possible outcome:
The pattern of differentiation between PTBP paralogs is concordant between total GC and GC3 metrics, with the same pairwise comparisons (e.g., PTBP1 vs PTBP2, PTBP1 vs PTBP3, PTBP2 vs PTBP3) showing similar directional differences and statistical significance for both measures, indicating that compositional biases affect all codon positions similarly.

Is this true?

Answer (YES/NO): NO